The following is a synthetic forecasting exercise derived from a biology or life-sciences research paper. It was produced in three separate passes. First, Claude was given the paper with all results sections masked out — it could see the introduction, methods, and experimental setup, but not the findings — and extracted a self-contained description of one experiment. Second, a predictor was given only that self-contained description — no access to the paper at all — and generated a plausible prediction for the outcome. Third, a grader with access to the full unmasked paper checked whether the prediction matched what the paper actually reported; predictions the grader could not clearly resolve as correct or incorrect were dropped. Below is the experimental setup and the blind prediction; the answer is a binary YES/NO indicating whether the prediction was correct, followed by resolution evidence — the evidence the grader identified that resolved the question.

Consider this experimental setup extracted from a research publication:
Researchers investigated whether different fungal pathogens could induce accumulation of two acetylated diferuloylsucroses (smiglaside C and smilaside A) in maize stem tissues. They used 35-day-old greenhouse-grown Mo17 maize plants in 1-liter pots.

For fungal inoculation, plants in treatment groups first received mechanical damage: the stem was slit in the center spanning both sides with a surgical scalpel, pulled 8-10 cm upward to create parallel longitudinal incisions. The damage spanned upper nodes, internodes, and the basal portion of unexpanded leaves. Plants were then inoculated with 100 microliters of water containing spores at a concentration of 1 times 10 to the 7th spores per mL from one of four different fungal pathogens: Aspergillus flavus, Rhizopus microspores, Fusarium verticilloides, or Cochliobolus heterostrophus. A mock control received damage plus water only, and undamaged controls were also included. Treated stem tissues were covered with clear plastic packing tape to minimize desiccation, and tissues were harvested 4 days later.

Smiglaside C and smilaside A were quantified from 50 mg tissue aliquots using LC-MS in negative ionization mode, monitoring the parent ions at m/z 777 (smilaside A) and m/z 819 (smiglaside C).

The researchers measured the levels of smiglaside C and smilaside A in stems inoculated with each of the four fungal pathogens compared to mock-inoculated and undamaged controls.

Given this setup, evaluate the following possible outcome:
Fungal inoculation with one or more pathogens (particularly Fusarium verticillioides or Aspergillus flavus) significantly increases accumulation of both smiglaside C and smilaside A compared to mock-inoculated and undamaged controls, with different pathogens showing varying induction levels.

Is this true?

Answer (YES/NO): NO